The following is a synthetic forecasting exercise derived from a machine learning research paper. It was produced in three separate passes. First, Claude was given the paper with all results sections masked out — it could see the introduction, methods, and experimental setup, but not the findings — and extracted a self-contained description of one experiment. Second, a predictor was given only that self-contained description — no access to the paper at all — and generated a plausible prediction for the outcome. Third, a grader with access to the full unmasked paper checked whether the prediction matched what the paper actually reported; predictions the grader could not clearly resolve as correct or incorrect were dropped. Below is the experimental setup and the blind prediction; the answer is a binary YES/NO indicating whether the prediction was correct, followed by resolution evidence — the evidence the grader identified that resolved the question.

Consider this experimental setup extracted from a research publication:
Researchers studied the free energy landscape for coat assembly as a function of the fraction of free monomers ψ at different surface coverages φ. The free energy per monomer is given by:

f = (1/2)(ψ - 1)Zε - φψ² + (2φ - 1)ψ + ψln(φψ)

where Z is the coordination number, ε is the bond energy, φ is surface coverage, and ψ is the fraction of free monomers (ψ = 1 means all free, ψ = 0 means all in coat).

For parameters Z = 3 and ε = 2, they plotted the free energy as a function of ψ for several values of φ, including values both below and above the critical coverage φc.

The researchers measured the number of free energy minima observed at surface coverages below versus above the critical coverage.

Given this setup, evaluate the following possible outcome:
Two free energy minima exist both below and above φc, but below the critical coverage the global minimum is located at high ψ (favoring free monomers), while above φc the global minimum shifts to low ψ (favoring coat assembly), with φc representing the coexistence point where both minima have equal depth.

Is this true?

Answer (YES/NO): NO